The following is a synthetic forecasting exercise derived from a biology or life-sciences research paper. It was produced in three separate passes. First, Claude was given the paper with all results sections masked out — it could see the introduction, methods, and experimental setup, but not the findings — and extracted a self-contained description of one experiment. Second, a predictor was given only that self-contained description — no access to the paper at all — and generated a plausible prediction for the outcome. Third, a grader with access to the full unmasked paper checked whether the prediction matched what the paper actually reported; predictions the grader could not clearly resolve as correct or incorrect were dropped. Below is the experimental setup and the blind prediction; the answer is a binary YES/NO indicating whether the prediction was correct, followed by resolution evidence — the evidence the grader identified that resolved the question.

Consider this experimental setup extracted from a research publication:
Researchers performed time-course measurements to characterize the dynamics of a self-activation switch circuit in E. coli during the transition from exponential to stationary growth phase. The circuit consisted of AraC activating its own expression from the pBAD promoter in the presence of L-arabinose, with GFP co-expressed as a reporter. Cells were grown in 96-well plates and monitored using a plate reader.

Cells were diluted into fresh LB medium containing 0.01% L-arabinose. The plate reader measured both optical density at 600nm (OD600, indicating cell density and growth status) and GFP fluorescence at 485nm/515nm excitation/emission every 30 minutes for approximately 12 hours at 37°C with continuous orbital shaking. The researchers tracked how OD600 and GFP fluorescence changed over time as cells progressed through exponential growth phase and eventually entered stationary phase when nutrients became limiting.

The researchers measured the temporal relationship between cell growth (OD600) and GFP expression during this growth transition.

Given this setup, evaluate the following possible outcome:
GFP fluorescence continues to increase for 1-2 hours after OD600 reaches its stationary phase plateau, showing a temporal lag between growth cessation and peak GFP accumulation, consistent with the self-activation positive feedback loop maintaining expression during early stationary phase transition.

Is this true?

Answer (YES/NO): NO